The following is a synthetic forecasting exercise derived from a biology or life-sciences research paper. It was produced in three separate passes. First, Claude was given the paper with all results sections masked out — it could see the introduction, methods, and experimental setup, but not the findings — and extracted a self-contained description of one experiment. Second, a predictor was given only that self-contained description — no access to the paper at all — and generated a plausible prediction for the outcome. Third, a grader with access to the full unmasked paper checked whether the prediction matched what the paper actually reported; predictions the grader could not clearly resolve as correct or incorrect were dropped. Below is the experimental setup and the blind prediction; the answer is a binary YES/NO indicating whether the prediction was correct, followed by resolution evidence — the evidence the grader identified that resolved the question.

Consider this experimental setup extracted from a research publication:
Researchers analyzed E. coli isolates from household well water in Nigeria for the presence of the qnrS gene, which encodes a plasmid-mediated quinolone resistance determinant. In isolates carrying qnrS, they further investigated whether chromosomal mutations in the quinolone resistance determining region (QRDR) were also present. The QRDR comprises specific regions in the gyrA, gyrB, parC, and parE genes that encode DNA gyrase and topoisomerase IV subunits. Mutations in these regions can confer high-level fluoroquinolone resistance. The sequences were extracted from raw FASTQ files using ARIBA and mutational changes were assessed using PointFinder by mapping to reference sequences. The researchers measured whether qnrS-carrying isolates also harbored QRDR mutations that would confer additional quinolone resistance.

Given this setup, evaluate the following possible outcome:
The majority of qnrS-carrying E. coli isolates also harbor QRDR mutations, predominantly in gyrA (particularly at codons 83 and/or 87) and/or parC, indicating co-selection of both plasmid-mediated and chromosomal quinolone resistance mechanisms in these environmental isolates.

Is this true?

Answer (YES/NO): NO